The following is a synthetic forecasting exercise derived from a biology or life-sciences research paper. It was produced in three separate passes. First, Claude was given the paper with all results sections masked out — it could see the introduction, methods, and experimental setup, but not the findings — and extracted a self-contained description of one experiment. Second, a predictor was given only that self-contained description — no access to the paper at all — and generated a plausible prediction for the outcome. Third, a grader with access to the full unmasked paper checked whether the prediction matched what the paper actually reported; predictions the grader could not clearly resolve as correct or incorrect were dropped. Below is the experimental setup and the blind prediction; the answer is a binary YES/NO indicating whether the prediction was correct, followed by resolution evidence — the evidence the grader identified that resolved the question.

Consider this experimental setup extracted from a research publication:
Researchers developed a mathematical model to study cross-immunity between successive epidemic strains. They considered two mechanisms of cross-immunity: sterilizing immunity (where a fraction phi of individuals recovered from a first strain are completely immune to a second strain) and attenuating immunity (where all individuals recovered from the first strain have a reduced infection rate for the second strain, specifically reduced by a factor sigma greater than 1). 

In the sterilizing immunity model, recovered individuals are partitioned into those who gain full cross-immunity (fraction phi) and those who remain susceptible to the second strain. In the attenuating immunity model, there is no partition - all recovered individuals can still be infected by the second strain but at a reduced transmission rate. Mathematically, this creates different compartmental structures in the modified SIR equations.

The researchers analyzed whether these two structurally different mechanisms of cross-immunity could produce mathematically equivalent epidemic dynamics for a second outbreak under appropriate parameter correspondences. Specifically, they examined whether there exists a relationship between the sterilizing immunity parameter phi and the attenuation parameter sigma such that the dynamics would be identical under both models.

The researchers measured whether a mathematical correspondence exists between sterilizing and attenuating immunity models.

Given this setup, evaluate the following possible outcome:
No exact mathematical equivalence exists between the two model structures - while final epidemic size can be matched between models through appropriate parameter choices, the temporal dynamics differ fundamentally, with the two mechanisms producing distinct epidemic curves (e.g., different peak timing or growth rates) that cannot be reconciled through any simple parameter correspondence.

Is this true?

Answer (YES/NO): NO